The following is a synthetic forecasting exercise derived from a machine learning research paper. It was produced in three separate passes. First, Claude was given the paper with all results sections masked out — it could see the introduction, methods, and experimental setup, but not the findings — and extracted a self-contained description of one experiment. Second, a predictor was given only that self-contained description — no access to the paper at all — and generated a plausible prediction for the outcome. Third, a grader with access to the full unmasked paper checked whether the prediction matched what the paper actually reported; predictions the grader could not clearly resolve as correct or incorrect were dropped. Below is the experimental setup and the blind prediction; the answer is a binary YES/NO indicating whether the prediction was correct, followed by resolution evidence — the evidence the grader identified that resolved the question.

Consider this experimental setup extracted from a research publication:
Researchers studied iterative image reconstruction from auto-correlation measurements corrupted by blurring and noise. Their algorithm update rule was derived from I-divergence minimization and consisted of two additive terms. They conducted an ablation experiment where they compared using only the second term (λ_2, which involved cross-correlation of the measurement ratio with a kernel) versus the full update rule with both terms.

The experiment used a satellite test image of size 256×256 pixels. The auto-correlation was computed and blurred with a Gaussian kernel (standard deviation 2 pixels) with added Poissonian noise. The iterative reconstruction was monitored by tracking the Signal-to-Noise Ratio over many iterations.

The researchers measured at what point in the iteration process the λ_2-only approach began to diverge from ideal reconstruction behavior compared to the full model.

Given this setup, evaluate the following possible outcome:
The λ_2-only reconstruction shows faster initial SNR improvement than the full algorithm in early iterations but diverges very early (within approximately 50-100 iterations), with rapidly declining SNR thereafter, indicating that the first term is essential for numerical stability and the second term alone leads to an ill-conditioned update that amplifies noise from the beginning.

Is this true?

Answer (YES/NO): NO